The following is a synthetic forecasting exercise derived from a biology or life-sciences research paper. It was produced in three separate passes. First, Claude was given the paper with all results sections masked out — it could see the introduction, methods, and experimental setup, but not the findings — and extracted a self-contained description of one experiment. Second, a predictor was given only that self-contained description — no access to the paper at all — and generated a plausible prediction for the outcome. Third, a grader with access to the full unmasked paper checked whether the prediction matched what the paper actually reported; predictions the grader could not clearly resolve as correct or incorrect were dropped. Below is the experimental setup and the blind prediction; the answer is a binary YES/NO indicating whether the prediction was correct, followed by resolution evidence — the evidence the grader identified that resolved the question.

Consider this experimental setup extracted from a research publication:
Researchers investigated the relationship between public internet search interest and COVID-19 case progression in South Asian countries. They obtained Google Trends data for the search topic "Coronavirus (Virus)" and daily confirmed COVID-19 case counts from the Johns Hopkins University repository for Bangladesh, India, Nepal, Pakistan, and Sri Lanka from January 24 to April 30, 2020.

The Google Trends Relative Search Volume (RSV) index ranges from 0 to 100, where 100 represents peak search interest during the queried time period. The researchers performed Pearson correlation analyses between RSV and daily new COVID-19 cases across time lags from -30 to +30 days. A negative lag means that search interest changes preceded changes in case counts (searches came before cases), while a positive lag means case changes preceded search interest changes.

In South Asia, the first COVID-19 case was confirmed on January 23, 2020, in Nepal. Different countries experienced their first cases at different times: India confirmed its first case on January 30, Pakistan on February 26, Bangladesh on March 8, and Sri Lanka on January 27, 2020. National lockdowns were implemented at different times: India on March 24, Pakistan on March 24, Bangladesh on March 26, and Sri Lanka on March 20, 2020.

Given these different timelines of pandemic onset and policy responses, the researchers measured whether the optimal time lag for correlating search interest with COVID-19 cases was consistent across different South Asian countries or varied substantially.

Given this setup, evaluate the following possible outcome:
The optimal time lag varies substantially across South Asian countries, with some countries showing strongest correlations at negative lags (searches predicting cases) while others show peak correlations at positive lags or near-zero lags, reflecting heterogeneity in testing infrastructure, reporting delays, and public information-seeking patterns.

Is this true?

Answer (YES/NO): NO